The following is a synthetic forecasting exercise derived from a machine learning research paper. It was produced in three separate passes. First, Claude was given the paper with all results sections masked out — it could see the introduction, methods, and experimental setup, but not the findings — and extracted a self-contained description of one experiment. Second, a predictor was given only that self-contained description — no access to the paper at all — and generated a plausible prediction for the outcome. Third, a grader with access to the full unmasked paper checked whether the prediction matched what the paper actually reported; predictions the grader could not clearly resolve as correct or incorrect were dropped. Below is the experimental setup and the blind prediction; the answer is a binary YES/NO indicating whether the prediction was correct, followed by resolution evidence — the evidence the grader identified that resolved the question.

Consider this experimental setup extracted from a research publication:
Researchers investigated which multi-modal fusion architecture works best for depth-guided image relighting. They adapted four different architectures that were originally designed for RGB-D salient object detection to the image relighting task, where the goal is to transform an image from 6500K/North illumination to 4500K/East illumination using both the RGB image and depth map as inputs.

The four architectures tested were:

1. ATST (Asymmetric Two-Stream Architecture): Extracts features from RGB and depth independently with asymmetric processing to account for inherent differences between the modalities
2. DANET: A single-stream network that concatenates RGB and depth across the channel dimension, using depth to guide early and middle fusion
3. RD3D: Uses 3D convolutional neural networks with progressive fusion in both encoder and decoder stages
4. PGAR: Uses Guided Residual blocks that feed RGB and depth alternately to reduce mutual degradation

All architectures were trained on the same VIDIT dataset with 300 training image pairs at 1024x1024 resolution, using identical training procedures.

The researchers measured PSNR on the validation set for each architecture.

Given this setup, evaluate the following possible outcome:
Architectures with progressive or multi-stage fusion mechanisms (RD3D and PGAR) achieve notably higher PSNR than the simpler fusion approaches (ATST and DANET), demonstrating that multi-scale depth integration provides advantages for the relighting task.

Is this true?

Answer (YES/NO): NO